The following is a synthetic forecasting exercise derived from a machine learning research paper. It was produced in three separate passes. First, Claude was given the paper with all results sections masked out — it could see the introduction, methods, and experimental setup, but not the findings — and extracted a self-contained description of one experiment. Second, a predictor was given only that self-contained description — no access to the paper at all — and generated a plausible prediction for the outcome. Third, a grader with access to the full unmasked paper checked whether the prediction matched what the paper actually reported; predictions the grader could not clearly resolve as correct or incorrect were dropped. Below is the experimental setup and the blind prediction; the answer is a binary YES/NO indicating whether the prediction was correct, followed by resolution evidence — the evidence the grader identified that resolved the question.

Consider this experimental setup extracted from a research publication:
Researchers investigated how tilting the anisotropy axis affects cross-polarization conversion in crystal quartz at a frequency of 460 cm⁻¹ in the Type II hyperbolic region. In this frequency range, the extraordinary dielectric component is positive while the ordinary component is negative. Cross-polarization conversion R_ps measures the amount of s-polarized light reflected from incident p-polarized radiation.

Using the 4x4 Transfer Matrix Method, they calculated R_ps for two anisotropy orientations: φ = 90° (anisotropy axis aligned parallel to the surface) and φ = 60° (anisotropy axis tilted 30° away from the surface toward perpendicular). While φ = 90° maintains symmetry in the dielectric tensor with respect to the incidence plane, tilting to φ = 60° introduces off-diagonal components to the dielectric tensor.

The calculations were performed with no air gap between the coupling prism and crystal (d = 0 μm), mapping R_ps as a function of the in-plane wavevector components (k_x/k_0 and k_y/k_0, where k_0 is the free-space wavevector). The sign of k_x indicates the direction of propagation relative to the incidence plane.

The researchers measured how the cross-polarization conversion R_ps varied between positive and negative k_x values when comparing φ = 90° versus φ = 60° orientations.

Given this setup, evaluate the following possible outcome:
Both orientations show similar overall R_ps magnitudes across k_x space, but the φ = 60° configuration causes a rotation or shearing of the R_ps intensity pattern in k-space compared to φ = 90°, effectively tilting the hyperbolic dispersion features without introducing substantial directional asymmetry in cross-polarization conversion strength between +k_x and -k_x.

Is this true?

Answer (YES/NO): NO